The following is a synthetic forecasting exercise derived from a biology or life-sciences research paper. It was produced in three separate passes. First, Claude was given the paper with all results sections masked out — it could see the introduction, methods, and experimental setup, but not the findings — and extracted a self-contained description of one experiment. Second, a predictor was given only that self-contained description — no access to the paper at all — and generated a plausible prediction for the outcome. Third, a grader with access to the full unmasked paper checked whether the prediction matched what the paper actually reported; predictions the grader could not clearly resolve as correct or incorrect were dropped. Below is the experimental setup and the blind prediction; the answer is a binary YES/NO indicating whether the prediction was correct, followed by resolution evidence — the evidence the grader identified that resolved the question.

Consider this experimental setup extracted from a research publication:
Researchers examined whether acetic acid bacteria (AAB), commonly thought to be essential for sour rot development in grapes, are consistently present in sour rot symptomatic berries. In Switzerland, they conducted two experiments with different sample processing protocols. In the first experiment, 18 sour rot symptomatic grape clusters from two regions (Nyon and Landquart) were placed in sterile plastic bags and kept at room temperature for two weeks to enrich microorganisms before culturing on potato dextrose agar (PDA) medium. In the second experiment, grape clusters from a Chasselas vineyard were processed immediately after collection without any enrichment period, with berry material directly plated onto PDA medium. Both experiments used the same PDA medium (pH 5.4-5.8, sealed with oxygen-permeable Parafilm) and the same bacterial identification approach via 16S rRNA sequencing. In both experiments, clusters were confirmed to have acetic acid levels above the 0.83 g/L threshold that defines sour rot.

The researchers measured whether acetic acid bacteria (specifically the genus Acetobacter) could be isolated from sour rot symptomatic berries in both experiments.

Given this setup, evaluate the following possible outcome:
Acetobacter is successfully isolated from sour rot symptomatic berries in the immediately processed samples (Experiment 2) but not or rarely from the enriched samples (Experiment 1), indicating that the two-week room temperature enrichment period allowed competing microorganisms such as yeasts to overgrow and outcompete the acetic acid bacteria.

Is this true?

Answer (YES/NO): NO